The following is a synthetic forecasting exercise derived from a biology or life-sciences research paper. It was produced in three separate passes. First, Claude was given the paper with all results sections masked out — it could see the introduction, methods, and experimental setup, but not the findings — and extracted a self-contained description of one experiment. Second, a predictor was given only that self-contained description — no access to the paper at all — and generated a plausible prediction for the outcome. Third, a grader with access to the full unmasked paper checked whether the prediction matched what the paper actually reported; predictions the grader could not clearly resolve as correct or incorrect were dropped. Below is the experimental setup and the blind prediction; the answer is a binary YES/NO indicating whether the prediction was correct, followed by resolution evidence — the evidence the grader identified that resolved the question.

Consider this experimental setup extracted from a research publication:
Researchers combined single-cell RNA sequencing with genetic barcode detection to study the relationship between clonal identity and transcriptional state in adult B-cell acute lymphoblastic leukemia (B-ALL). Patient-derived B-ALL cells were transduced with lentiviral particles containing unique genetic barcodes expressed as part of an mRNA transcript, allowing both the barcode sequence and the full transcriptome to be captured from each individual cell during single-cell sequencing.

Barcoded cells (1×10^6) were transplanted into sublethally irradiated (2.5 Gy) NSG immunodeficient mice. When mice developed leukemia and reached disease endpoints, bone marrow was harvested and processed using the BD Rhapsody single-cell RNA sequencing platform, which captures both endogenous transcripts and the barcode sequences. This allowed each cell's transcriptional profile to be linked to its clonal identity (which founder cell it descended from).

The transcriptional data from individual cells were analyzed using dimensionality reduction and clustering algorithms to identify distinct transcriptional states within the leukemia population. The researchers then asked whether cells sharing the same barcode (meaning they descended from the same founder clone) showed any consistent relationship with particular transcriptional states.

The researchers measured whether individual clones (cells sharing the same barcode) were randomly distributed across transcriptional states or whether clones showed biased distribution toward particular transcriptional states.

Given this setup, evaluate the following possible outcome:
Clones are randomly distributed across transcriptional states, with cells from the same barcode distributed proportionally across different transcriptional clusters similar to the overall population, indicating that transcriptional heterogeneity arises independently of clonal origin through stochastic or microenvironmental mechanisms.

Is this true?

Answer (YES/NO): NO